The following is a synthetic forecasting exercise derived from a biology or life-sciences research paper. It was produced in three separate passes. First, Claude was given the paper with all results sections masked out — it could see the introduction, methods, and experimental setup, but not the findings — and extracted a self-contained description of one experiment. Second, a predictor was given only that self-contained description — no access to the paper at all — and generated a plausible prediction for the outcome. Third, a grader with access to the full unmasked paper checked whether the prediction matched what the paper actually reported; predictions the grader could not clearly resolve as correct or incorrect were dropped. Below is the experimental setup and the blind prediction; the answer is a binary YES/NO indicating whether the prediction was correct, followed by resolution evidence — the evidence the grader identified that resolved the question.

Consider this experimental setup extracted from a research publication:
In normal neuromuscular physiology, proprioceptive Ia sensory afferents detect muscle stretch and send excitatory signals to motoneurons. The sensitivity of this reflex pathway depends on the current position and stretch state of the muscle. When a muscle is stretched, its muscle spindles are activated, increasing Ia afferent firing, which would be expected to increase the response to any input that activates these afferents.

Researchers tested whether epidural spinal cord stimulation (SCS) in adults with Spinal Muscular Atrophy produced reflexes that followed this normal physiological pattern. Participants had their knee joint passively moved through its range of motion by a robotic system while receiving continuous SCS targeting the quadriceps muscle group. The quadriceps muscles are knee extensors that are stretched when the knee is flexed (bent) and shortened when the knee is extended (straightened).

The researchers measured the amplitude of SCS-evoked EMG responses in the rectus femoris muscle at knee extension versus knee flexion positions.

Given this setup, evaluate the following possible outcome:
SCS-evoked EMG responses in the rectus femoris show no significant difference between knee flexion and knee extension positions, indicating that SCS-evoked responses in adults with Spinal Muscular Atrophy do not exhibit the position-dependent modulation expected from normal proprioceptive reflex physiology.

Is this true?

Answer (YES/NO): NO